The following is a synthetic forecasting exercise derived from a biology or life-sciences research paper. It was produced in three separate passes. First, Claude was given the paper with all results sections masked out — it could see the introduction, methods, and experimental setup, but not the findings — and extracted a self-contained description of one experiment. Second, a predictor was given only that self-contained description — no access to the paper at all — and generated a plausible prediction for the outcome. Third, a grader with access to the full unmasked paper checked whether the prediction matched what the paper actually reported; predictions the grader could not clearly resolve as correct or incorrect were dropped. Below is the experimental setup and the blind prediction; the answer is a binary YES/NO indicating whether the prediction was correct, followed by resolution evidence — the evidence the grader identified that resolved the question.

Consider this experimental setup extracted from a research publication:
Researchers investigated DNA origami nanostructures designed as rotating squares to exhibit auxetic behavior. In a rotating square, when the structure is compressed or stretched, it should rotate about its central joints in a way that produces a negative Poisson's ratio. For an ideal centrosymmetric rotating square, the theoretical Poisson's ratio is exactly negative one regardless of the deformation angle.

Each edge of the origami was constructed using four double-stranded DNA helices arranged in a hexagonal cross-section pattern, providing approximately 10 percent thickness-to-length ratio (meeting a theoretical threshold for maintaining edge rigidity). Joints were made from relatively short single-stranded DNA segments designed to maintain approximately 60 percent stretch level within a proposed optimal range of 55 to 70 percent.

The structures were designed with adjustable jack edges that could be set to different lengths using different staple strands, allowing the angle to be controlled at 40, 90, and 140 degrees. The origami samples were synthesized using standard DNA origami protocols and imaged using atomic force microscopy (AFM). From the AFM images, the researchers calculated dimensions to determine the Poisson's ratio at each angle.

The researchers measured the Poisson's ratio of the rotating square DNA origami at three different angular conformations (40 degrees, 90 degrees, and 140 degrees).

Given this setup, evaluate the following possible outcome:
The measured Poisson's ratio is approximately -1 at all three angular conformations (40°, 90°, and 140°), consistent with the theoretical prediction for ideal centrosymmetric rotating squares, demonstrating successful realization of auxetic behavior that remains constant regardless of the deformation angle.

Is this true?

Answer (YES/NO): YES